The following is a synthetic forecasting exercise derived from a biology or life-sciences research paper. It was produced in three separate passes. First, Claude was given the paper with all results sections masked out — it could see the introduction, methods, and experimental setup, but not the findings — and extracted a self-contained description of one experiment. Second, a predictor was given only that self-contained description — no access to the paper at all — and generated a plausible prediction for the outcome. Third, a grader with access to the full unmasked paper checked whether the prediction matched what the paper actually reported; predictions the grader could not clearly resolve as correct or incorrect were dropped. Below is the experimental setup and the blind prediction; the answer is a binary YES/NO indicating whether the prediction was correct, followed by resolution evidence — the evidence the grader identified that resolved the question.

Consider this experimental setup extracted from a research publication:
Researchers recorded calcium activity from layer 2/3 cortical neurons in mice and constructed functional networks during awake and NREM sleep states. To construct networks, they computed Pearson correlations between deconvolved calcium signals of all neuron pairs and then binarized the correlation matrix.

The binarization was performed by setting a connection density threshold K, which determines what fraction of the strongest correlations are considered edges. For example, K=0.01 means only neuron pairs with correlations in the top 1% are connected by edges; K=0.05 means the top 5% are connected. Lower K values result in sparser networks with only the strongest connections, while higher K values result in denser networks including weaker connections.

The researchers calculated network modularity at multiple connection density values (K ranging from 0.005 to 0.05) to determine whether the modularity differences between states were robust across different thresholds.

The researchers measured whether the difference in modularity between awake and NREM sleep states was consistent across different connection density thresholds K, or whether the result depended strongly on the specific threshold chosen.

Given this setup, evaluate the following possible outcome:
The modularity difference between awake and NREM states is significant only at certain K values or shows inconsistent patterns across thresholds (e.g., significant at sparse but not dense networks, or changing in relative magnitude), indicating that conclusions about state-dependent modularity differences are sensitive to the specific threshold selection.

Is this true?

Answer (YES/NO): NO